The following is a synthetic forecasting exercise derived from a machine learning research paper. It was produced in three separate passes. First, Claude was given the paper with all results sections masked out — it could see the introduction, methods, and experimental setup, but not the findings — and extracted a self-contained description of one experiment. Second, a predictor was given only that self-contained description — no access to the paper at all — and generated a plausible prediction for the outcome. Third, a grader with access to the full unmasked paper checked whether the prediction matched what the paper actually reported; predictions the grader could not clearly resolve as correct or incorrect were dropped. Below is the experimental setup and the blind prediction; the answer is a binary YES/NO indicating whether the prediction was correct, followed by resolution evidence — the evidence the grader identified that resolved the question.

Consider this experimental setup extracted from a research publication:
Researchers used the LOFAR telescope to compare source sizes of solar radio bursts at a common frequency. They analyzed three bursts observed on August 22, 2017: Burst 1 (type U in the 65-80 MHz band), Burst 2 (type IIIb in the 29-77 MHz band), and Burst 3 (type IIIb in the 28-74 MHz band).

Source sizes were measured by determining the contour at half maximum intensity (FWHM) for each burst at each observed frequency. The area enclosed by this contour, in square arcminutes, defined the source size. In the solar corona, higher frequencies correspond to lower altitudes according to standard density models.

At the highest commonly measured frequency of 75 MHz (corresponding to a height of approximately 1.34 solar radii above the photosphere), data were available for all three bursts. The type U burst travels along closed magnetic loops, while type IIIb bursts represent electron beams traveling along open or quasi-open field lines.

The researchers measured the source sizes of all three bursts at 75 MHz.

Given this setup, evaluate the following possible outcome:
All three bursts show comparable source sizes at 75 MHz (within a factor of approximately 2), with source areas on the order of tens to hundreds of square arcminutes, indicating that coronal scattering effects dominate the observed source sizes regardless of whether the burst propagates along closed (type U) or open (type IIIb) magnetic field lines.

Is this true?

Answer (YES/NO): YES